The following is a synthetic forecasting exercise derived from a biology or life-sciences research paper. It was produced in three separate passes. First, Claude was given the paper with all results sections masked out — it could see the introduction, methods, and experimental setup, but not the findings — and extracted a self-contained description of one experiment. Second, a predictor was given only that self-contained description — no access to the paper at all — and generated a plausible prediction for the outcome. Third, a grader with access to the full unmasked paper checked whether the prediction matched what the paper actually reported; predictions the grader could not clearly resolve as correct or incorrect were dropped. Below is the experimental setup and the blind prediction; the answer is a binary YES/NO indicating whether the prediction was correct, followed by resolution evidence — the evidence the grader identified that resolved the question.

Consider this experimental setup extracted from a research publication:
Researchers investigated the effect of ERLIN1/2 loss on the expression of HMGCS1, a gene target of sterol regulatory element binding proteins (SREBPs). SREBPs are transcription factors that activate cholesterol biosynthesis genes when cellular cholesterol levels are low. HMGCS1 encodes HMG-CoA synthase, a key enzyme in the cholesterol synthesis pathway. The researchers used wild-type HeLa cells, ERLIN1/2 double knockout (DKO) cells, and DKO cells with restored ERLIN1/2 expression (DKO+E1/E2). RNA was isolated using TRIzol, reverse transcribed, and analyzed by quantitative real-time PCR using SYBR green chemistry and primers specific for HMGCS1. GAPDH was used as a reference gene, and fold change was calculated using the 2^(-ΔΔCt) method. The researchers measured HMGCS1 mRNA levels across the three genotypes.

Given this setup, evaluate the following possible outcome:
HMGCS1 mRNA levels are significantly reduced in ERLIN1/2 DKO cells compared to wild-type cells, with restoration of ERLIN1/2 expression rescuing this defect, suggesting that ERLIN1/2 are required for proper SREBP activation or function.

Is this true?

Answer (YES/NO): NO